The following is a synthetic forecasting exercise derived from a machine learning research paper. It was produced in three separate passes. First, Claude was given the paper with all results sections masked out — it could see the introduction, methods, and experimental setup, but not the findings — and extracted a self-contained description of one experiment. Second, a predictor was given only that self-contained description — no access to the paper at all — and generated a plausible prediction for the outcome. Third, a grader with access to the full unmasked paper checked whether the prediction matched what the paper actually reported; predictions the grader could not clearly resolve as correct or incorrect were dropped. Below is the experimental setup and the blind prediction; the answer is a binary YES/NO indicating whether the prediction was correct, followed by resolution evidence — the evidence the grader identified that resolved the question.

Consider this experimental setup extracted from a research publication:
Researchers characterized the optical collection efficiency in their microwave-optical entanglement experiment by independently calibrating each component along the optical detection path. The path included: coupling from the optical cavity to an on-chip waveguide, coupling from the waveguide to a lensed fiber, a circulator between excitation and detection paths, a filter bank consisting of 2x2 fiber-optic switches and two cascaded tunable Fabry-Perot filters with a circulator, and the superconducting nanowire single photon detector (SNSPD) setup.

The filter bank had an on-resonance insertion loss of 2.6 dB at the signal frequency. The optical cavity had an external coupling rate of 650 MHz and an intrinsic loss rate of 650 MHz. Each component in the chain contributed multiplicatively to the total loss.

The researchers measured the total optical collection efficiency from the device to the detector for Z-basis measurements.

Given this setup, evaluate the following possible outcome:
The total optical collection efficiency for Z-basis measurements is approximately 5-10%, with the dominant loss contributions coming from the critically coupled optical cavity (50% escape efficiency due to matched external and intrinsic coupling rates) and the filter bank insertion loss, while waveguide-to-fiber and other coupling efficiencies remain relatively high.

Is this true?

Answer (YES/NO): NO